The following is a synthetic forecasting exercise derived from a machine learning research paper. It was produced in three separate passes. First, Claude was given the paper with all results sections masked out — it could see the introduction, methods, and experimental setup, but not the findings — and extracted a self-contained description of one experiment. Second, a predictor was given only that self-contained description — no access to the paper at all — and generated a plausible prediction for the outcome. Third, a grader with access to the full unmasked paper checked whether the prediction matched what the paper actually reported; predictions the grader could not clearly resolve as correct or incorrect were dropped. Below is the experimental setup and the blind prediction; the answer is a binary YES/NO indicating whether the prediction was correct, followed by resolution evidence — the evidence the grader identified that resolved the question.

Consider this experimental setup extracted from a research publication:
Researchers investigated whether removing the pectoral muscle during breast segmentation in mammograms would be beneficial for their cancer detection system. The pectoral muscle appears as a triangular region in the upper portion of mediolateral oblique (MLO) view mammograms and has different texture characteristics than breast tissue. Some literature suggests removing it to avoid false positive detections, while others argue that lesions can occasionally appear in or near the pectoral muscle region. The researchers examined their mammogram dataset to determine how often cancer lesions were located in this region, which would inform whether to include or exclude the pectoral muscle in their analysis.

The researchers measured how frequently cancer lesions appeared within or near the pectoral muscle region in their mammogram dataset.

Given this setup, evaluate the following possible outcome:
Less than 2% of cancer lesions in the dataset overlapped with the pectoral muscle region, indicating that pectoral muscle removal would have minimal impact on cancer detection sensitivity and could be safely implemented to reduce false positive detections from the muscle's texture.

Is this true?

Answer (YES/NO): NO